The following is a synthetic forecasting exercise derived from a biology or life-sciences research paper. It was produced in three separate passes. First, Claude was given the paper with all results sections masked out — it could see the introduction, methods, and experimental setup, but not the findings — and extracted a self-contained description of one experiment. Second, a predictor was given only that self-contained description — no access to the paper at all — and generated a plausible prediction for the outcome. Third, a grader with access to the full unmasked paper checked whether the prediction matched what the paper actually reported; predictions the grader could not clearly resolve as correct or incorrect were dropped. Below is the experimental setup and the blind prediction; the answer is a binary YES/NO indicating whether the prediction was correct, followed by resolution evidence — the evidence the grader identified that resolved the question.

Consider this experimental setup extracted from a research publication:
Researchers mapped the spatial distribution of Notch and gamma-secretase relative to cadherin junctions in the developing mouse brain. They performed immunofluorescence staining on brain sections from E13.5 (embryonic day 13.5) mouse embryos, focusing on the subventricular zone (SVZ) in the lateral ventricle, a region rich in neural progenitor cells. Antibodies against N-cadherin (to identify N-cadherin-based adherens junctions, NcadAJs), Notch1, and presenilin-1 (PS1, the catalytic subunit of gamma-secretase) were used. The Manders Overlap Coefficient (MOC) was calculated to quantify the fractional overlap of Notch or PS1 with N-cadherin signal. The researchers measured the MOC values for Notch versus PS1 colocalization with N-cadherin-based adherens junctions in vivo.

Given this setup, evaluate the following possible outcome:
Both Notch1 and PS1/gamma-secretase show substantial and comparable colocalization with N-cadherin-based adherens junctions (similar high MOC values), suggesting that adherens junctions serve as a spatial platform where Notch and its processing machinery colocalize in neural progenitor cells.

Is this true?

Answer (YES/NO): NO